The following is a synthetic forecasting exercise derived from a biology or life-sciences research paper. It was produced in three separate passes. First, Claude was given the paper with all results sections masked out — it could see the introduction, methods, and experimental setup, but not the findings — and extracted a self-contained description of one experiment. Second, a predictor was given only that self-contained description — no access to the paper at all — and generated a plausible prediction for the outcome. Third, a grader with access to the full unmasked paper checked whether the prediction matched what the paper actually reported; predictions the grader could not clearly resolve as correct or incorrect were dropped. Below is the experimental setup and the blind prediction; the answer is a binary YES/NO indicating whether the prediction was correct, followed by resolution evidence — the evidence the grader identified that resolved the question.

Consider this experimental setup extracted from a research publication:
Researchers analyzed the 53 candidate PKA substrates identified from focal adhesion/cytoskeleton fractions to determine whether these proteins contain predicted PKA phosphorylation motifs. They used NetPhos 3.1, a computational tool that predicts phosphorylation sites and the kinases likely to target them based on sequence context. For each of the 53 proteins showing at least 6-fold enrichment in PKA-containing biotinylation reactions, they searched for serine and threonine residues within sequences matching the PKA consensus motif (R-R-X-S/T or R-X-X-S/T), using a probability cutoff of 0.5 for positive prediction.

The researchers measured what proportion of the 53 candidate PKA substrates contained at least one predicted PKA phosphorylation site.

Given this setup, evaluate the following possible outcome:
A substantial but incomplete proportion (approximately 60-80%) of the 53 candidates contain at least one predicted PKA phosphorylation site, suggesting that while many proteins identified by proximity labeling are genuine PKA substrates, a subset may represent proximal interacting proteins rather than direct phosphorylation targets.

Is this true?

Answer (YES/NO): NO